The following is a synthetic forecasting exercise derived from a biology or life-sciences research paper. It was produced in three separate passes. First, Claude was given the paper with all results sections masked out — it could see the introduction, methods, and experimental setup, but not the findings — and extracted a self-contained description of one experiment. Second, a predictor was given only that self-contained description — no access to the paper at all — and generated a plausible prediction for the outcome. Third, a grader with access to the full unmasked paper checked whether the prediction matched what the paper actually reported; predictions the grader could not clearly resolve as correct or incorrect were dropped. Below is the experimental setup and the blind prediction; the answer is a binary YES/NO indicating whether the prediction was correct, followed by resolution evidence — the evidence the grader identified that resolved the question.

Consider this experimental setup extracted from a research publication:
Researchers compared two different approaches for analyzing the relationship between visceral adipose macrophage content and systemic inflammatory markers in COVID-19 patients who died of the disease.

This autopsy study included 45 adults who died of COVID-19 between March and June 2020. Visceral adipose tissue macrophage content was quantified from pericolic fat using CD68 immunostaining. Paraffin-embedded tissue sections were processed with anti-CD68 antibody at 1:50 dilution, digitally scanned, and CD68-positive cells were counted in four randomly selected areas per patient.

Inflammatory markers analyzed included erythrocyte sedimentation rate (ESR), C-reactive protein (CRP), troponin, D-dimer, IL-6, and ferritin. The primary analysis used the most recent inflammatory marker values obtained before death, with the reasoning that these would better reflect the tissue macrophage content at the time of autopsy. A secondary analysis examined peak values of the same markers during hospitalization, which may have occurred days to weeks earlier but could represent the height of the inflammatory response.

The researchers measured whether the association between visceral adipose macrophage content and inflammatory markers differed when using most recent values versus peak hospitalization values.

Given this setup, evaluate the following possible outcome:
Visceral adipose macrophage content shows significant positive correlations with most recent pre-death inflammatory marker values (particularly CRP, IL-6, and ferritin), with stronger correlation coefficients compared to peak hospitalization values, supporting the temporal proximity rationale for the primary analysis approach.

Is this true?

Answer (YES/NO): NO